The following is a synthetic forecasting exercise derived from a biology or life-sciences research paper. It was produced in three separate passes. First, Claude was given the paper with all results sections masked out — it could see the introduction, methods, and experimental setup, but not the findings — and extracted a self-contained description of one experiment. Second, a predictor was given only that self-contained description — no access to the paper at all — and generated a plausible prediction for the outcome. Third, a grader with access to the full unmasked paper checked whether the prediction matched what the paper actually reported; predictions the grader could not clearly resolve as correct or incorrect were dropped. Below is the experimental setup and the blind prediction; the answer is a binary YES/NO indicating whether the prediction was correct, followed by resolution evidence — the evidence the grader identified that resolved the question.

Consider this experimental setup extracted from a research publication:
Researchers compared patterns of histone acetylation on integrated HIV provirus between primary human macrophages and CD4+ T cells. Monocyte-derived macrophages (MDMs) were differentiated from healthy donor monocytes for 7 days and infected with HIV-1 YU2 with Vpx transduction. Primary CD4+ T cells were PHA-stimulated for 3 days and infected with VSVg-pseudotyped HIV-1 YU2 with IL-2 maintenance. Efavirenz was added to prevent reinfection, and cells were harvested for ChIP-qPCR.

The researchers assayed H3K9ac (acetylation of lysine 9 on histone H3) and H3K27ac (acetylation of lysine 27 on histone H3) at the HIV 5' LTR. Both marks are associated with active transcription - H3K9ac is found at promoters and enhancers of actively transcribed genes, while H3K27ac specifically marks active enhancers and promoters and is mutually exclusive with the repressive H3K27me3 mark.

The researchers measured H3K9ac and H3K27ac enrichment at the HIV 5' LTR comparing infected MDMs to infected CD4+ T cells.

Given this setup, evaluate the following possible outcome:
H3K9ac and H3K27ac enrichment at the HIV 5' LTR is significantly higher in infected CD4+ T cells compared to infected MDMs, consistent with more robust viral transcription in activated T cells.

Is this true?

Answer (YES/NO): NO